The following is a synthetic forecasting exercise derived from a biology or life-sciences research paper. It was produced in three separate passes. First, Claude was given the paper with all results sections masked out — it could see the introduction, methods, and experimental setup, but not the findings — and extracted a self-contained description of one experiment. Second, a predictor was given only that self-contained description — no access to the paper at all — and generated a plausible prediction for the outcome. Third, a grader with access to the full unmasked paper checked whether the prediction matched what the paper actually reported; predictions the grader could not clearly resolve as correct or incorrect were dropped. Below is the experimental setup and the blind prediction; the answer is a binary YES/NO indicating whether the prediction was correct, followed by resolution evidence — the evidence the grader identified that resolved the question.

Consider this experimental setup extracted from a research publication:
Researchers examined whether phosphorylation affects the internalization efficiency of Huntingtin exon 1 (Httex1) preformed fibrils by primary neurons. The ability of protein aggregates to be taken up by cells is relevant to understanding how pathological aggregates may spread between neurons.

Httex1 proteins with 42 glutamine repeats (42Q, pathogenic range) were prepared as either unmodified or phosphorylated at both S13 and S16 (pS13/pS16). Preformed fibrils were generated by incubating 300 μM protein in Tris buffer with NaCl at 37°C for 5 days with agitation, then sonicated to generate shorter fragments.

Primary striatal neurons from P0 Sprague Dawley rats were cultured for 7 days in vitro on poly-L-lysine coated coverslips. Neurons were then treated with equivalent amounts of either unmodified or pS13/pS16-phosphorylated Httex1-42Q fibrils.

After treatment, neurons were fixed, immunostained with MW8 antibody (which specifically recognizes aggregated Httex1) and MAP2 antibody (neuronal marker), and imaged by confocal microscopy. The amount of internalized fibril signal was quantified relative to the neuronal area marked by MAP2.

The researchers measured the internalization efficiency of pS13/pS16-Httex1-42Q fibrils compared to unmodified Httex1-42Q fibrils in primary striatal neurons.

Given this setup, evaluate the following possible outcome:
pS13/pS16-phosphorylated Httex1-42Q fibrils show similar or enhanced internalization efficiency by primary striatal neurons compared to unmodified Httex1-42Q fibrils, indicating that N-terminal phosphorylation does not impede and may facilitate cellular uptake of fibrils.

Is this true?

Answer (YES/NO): YES